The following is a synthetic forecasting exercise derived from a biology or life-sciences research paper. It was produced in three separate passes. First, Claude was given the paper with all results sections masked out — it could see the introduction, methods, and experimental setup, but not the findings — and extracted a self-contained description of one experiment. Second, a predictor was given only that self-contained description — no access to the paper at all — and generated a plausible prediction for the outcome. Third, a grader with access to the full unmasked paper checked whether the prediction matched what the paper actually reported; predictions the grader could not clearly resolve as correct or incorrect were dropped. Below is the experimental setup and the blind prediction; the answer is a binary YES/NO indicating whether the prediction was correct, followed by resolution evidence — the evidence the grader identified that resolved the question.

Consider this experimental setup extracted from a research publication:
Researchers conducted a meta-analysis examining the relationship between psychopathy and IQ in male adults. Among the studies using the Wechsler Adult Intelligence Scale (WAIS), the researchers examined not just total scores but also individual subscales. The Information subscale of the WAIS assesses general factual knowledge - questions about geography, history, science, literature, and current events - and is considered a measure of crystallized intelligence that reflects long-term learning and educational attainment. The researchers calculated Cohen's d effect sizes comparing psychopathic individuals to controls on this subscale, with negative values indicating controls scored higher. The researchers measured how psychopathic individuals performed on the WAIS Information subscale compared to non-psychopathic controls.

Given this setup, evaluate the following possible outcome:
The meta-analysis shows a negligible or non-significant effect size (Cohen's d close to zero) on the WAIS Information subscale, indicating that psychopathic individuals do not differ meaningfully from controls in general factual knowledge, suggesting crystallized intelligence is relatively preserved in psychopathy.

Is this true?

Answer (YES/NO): NO